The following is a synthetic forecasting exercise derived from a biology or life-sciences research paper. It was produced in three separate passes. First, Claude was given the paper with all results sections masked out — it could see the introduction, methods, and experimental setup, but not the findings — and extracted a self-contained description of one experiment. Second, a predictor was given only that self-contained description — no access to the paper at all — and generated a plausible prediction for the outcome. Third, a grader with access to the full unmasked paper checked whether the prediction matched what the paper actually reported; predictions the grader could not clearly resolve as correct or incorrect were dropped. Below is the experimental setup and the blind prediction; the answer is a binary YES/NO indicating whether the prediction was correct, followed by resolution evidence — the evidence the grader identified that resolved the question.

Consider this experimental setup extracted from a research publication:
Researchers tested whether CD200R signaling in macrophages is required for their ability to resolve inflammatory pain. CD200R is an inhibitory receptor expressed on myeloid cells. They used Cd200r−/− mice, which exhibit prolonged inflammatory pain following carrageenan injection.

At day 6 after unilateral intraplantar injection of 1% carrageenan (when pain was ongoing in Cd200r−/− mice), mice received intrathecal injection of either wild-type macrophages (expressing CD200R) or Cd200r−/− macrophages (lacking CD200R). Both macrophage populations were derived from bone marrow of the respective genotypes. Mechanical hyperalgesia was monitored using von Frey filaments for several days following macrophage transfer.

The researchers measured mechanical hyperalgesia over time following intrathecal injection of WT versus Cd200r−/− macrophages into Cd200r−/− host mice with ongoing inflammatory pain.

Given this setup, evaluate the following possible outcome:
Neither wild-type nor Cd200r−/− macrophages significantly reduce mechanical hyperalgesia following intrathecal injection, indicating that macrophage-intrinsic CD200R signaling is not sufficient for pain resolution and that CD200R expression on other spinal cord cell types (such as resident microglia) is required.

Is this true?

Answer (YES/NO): NO